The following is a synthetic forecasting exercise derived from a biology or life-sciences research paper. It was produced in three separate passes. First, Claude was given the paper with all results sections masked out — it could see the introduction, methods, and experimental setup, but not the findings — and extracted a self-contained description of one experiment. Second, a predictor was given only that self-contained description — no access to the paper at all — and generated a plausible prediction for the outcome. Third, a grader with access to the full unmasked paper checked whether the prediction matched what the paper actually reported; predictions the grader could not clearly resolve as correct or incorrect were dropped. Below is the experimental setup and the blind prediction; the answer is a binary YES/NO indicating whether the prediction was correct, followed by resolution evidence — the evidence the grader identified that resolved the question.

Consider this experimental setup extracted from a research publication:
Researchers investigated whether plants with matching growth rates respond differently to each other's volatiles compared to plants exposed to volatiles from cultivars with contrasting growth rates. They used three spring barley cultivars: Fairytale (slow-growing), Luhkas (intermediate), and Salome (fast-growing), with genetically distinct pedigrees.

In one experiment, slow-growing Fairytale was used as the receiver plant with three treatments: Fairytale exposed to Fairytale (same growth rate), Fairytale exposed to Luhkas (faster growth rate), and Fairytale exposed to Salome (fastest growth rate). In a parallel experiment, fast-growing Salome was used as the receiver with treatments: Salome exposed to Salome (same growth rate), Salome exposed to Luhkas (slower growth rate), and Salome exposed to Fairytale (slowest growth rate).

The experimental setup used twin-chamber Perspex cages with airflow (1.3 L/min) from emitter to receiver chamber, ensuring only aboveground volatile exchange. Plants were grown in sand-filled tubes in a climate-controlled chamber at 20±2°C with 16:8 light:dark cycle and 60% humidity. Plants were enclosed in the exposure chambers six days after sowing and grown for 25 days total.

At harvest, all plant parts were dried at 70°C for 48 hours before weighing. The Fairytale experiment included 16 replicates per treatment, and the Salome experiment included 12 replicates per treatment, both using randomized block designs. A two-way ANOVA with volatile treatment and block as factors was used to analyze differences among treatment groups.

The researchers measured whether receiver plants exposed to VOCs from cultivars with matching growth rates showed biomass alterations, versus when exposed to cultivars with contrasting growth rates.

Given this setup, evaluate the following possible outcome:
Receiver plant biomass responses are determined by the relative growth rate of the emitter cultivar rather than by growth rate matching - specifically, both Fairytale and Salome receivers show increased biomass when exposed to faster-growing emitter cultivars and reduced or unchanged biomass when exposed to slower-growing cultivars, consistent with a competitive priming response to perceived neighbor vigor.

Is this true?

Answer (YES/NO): YES